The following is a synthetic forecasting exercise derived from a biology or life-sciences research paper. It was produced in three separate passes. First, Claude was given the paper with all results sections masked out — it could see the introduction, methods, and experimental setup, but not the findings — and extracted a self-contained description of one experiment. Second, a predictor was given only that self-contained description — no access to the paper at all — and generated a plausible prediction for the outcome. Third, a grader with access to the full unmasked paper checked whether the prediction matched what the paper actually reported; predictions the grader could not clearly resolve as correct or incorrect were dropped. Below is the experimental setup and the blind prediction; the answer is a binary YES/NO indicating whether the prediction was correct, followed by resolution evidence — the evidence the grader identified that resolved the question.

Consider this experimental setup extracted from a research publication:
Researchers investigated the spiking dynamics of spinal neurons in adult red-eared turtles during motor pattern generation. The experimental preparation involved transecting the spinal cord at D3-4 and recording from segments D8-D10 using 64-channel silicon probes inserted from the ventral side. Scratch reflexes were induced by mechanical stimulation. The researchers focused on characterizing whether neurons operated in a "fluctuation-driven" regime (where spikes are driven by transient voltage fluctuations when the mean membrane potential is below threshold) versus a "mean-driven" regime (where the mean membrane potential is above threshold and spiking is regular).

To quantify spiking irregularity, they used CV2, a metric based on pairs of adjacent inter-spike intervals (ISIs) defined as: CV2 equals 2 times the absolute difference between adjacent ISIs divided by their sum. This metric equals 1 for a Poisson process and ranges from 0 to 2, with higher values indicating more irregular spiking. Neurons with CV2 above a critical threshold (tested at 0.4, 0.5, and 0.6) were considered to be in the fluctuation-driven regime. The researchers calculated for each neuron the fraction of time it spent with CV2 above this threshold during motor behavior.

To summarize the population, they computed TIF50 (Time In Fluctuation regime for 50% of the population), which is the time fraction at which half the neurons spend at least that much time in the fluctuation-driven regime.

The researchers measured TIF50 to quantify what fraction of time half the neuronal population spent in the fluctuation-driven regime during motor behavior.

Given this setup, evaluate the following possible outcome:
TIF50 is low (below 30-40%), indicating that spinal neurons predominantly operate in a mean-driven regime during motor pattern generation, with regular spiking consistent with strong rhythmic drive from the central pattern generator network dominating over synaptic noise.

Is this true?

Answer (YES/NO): NO